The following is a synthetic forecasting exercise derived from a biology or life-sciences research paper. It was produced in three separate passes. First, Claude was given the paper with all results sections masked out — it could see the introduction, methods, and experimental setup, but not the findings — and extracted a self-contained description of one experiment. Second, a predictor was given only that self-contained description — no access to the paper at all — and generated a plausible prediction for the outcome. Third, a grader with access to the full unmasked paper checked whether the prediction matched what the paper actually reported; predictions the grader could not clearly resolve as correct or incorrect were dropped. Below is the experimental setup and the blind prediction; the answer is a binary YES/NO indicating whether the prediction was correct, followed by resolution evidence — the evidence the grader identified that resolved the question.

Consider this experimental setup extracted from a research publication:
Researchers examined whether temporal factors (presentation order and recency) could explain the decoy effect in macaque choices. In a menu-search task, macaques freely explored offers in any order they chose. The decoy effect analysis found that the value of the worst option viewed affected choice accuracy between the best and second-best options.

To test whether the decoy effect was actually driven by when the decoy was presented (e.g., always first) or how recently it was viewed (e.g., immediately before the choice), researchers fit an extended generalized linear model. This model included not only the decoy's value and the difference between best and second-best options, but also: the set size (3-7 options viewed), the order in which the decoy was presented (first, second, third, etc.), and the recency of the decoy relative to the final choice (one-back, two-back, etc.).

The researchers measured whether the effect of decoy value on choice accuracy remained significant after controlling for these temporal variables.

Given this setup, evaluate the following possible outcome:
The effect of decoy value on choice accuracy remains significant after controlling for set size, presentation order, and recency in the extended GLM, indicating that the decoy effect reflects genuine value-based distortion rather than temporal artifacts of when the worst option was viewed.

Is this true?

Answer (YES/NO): YES